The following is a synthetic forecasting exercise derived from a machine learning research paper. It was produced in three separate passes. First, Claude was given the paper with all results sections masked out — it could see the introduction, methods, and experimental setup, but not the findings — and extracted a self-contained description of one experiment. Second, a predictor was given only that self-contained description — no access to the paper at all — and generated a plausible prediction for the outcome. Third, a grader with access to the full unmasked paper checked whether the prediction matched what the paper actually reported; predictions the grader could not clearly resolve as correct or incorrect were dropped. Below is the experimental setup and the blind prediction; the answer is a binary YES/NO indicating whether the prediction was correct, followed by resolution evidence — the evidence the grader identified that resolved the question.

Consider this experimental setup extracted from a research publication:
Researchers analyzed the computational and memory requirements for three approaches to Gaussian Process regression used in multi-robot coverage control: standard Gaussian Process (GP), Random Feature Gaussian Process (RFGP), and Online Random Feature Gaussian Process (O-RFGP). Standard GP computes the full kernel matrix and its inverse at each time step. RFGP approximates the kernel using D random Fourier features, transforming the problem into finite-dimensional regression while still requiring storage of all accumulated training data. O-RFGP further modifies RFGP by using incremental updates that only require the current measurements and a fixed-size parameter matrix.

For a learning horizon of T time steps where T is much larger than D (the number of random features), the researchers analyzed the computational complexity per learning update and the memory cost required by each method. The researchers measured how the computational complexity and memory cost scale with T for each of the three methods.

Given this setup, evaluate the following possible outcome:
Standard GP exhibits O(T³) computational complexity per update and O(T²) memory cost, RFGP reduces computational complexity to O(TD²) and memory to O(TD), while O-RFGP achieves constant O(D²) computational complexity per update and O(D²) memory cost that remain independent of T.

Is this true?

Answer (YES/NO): YES